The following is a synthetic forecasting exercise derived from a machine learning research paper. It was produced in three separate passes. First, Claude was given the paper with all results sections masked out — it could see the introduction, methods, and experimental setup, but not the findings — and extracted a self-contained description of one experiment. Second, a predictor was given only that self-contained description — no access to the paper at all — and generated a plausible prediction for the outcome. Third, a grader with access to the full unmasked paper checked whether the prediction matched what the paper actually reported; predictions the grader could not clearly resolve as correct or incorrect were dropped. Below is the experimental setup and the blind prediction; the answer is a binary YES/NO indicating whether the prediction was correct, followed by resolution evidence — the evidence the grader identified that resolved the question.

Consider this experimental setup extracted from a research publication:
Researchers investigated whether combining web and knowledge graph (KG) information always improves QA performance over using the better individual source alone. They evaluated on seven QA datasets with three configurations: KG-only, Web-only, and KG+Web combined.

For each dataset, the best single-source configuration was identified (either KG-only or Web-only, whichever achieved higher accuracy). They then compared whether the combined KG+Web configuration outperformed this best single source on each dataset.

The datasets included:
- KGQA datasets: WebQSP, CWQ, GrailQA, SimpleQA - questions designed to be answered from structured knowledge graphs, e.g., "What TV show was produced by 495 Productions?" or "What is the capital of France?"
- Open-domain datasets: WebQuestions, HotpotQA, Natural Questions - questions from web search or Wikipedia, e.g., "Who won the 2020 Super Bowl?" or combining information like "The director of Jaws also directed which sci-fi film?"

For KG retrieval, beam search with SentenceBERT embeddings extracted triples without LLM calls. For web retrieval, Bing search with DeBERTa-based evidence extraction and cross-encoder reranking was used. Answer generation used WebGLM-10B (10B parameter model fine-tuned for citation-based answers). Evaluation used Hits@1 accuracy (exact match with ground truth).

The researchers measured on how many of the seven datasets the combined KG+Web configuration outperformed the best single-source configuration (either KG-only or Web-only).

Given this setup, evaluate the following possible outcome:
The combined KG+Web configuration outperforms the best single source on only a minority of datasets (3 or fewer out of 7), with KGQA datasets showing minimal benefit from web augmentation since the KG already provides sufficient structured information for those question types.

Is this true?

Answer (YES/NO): NO